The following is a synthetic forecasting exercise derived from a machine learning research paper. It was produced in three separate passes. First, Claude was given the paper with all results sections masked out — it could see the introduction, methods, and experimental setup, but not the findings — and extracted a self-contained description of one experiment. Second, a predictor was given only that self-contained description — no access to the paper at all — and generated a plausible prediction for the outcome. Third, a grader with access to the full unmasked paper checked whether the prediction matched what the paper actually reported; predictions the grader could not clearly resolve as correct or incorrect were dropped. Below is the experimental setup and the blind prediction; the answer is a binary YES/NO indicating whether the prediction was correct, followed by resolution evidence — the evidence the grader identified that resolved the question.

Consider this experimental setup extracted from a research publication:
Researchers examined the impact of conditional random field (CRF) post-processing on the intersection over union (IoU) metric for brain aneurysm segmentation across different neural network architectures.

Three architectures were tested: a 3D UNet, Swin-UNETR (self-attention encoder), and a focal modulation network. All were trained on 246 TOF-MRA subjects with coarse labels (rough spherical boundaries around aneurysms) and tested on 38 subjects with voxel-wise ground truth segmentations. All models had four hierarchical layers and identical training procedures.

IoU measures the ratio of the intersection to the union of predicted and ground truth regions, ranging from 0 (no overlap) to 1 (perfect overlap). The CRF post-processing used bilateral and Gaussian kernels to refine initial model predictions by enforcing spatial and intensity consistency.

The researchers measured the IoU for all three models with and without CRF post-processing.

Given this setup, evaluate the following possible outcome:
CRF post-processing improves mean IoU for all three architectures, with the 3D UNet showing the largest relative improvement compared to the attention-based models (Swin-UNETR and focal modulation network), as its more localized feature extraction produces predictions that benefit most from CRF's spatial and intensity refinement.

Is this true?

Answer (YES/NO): YES